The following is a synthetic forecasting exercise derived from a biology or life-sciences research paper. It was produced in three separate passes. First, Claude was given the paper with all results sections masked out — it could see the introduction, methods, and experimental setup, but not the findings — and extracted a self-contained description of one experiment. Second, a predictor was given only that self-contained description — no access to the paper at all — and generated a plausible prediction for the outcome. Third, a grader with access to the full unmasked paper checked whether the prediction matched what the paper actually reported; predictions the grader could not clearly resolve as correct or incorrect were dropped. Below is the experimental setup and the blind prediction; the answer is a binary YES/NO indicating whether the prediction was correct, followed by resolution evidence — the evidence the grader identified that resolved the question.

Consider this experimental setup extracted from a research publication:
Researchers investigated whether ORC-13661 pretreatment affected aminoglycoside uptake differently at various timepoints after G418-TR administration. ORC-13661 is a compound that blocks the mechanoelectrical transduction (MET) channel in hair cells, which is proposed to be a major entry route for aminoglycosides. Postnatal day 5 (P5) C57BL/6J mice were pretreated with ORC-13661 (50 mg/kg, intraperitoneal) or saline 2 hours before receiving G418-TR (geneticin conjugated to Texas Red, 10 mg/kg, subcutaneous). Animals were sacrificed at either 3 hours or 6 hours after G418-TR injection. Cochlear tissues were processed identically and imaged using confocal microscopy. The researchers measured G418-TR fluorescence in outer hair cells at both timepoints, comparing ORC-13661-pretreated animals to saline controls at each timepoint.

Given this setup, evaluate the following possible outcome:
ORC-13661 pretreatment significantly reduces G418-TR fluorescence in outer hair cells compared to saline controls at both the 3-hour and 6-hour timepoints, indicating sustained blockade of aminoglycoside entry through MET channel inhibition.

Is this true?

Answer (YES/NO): NO